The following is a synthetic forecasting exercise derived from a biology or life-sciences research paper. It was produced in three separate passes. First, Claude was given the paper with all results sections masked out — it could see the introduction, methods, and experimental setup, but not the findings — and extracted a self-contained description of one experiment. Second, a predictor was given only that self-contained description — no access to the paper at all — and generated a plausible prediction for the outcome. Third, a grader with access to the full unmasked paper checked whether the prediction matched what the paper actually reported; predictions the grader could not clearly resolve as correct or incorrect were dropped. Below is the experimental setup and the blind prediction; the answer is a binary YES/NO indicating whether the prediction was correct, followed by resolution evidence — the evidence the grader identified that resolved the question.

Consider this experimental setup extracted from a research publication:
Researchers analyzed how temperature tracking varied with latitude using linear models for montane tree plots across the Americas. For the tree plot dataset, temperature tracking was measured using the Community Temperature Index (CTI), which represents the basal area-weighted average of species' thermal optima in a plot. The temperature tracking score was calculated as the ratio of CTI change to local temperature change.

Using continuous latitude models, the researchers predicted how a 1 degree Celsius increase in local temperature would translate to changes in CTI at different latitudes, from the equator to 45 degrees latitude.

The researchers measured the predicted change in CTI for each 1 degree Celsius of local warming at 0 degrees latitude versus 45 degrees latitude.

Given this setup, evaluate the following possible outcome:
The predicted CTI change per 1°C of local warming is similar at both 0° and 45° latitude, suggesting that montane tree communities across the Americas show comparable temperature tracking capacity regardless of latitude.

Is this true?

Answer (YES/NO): NO